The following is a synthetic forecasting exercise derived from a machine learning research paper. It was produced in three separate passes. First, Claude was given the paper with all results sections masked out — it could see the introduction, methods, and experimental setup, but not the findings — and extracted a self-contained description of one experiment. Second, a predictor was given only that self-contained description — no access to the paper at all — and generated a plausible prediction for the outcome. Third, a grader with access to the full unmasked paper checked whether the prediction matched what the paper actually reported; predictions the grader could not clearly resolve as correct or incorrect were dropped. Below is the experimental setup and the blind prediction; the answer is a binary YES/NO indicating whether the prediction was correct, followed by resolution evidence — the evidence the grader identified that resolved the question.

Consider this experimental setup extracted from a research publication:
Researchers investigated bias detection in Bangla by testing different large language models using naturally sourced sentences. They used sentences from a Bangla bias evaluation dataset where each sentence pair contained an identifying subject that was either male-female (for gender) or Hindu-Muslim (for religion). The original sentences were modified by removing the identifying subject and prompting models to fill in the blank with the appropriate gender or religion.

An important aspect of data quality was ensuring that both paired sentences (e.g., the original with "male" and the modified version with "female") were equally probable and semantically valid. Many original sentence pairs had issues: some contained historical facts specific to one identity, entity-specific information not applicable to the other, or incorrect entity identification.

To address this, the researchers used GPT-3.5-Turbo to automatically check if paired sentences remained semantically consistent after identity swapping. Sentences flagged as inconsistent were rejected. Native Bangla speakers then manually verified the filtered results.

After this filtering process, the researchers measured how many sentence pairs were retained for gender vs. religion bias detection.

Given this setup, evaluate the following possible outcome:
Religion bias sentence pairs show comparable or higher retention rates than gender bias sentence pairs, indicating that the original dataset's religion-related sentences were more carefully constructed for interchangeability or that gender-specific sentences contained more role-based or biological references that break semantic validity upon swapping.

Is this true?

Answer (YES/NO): NO